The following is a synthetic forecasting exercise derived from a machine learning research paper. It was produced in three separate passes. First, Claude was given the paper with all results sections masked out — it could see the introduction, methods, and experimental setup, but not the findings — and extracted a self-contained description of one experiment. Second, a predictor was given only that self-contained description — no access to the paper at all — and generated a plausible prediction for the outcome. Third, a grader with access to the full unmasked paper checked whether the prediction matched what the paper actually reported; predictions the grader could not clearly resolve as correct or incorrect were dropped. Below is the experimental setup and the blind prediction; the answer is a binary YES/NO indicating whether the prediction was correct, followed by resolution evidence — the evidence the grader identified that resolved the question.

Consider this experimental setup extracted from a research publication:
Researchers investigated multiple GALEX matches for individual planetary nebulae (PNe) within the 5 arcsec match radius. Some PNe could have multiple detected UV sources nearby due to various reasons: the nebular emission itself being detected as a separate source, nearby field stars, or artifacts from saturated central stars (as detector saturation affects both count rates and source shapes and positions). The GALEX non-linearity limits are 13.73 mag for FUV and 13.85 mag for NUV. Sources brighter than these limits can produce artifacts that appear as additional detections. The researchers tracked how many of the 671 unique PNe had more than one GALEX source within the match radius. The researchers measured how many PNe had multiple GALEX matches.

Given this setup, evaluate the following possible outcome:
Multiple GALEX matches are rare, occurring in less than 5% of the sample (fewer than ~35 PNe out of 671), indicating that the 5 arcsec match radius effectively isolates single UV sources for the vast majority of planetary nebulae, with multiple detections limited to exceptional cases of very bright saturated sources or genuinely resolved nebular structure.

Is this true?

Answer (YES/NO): NO